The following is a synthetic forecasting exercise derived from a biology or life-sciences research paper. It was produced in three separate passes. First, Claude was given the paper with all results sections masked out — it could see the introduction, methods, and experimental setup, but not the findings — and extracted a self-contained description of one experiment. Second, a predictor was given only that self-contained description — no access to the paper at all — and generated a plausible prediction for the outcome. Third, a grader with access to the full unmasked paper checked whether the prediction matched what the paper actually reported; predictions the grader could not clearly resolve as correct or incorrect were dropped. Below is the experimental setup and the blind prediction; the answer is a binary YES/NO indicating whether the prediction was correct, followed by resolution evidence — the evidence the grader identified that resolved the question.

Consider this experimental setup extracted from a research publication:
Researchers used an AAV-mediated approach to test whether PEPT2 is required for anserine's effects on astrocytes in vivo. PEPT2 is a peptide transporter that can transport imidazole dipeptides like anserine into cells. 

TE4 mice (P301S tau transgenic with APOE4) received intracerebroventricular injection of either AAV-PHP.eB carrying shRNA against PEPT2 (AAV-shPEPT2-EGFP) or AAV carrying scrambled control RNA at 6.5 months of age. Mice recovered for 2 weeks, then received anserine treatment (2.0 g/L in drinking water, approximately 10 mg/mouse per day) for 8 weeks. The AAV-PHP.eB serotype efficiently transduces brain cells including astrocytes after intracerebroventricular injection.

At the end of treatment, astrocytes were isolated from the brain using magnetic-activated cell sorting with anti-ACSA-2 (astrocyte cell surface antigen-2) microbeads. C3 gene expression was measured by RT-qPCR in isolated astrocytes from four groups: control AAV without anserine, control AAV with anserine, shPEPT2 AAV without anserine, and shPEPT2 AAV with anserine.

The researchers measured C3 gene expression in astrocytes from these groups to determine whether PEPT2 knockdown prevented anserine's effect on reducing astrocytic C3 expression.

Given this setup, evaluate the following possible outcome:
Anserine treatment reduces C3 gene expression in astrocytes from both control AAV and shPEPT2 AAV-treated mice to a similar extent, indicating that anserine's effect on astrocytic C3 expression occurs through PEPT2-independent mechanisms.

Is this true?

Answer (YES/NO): NO